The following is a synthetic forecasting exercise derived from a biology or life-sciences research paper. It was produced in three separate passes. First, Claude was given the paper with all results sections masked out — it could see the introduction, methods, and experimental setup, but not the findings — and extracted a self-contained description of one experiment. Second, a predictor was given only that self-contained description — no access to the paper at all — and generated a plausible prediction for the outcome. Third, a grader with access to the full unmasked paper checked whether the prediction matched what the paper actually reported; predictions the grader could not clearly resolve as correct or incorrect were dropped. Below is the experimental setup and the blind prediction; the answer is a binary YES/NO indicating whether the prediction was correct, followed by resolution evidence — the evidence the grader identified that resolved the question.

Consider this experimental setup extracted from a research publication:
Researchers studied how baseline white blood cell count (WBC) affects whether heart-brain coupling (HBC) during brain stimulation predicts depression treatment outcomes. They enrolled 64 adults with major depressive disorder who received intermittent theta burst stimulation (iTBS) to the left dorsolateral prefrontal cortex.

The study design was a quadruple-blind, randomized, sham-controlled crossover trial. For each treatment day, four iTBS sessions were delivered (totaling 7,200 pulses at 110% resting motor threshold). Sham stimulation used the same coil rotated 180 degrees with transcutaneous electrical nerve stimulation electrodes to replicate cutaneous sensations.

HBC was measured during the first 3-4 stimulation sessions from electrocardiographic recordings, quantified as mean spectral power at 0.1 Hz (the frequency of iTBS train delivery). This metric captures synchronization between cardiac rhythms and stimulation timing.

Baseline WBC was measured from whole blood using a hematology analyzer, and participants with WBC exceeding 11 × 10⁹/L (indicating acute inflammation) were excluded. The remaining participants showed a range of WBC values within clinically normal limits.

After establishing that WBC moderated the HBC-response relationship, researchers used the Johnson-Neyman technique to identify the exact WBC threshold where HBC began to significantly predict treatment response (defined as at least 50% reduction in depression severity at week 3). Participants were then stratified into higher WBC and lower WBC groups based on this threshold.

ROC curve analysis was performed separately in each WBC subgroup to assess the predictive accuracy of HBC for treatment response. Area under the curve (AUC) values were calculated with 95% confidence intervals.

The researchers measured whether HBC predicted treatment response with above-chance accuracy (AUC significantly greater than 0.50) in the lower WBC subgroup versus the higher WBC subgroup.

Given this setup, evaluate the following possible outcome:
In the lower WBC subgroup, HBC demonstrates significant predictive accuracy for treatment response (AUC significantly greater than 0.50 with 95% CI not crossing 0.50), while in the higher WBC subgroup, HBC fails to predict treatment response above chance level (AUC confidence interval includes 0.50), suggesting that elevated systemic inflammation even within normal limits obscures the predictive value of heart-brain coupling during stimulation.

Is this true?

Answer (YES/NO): YES